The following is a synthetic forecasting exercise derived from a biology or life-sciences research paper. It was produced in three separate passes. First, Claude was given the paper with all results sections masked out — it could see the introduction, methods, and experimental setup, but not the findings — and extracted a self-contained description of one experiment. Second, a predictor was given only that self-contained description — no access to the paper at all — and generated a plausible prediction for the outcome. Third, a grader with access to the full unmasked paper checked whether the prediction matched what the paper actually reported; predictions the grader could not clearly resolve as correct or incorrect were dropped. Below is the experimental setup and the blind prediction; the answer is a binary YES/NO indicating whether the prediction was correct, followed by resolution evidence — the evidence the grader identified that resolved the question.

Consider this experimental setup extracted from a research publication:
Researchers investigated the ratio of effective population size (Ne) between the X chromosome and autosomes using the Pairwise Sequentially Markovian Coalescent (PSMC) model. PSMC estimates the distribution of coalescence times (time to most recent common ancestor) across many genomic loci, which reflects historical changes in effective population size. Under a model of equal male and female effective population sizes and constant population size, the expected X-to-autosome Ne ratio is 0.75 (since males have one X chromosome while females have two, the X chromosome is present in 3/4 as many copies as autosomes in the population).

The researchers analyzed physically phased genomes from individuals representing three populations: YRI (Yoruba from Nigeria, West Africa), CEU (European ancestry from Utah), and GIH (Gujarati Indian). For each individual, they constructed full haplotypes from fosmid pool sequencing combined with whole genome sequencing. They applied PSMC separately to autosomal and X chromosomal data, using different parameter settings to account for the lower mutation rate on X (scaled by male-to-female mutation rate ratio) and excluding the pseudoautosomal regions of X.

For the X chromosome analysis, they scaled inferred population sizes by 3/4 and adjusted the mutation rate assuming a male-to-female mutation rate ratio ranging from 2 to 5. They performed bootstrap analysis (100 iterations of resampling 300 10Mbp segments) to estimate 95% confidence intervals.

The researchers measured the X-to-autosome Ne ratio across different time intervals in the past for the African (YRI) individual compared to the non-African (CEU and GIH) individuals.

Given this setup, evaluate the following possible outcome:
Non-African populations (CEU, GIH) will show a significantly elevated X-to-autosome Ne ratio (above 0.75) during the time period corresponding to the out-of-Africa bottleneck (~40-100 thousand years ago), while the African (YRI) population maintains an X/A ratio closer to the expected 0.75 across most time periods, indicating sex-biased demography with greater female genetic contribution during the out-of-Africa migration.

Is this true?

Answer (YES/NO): NO